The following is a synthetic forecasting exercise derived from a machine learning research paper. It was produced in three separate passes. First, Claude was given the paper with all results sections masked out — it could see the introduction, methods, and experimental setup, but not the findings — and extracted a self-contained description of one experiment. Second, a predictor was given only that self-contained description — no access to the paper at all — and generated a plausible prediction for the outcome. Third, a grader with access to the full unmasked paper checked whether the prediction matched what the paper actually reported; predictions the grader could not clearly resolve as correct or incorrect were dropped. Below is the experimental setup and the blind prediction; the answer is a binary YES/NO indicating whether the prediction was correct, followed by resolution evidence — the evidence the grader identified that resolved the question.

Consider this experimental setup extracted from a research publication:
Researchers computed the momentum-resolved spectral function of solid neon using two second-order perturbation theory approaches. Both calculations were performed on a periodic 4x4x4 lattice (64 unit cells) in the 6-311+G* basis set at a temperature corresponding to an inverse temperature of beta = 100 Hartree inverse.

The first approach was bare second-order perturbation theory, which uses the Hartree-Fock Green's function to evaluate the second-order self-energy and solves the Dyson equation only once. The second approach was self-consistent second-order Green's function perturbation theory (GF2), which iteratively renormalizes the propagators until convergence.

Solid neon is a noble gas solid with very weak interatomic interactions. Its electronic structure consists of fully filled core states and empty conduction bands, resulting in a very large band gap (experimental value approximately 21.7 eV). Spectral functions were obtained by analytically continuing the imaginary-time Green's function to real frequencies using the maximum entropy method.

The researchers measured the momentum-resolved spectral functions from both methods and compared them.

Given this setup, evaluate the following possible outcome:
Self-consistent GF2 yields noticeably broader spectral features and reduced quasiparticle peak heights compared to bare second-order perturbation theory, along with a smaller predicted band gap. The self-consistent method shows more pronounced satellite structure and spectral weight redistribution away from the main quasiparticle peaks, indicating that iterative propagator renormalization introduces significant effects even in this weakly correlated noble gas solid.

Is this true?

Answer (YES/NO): NO